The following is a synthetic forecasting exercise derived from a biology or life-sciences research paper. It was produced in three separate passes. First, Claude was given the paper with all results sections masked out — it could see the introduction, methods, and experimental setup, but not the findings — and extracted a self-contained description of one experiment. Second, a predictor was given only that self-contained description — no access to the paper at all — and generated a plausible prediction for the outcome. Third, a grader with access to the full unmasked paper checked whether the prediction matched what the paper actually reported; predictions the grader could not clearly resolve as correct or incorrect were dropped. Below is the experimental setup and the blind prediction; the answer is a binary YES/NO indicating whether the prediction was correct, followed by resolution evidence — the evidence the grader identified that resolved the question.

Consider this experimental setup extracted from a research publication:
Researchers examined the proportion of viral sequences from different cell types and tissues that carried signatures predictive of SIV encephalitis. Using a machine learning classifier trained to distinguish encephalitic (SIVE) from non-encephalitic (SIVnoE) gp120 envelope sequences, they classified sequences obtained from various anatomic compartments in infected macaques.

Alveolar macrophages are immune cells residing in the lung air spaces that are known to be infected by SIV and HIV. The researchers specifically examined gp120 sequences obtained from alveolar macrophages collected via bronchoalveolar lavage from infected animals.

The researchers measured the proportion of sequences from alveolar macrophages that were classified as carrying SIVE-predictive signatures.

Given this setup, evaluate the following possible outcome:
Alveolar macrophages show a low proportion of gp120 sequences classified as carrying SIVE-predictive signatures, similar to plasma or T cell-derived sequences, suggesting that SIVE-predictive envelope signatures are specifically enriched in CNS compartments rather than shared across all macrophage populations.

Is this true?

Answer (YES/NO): NO